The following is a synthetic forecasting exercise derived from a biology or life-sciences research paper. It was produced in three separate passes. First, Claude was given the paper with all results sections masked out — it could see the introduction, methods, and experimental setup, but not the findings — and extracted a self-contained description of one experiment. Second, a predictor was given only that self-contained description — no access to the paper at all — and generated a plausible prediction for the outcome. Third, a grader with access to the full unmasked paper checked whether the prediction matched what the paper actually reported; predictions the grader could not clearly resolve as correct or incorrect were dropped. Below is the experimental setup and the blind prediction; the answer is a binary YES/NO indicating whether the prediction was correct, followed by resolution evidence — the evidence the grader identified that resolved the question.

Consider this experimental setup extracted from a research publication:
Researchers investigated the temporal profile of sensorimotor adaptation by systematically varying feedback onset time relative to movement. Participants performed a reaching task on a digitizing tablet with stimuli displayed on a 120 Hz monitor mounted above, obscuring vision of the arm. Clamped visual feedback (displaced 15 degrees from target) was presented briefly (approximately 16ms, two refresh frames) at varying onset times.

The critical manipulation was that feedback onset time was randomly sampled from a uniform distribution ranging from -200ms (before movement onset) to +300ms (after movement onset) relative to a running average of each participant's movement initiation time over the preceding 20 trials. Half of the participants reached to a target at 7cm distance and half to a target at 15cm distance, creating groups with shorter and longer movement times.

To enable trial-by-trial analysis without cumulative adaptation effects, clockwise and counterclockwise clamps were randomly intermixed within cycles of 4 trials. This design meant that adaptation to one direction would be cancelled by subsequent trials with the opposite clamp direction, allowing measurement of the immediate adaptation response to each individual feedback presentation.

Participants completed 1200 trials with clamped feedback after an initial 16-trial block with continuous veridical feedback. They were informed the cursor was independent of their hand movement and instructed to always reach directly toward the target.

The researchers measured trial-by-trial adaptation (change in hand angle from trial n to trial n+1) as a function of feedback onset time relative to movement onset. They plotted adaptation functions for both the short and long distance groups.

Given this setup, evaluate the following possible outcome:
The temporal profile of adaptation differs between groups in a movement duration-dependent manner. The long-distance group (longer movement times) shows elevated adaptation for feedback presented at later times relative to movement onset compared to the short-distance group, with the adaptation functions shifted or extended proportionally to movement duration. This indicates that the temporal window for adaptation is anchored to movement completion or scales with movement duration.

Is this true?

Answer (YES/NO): NO